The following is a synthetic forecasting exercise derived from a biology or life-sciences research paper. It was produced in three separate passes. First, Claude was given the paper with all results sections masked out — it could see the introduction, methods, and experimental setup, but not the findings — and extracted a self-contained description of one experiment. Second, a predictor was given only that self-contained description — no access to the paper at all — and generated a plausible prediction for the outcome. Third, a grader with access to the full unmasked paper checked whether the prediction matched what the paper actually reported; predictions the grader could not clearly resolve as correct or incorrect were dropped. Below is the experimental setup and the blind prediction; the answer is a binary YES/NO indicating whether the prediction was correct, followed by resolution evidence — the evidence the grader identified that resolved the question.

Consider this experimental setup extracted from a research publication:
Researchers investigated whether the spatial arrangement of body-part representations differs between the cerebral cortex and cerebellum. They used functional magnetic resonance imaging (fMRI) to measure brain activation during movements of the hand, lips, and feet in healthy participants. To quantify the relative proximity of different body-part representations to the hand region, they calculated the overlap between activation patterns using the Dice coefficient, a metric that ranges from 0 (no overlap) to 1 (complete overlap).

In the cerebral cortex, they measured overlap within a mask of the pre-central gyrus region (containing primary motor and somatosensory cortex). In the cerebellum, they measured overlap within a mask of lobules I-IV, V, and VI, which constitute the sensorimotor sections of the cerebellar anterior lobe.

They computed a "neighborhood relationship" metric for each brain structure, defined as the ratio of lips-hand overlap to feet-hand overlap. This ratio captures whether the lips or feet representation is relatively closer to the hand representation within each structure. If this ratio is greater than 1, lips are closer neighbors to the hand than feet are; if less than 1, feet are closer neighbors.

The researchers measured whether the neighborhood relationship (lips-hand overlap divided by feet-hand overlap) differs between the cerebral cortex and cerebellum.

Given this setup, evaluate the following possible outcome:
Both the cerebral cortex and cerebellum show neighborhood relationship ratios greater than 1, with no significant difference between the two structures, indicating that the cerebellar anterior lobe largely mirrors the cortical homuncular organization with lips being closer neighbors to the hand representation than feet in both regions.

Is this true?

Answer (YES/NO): NO